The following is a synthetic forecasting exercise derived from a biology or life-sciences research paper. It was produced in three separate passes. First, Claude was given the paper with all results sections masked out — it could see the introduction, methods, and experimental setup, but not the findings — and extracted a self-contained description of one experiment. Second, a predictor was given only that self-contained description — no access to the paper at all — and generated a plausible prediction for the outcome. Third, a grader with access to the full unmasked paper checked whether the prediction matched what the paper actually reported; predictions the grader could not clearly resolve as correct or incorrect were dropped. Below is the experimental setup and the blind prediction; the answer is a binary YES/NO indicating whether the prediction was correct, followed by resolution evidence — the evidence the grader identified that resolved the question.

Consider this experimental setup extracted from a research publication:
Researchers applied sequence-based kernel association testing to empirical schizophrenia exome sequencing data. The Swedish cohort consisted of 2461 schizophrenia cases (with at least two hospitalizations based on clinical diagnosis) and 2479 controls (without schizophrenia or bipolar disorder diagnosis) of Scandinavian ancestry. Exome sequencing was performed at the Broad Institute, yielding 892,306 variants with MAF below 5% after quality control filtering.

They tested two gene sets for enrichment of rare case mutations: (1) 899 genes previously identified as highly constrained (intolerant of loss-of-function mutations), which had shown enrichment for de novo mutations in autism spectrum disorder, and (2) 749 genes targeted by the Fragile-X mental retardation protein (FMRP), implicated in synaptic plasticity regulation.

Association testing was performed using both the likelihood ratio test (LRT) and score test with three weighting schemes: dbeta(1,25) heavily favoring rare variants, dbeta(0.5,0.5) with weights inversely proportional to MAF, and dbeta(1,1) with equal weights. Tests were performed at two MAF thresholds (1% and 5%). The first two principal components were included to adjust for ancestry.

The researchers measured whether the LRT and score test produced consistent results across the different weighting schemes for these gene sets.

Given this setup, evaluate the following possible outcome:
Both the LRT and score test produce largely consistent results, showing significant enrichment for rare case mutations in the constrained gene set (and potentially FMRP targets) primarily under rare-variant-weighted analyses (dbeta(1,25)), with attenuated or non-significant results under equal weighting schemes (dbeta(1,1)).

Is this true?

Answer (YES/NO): NO